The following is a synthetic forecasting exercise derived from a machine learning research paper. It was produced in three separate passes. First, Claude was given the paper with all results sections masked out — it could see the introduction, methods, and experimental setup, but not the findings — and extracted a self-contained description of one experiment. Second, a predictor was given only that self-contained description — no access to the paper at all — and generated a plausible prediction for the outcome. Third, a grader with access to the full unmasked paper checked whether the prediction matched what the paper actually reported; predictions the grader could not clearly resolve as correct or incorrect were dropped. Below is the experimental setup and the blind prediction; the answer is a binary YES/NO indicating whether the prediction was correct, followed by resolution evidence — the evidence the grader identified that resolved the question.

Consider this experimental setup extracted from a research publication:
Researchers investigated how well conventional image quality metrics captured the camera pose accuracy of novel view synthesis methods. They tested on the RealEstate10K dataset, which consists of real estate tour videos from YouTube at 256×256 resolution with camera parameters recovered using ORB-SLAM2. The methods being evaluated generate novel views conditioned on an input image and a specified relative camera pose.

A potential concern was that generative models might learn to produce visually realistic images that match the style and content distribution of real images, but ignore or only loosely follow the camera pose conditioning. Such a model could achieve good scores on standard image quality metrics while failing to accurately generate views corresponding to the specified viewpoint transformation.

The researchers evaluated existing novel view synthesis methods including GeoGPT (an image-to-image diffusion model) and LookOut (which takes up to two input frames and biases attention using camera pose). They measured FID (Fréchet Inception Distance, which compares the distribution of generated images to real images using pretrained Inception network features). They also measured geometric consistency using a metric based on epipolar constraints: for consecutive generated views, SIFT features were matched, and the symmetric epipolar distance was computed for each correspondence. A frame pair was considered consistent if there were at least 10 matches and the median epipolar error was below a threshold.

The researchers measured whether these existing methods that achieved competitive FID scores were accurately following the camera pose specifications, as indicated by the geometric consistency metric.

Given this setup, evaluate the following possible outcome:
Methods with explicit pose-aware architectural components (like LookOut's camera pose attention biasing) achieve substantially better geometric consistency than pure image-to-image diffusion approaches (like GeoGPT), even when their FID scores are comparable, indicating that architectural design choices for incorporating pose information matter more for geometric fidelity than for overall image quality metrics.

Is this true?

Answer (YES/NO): NO